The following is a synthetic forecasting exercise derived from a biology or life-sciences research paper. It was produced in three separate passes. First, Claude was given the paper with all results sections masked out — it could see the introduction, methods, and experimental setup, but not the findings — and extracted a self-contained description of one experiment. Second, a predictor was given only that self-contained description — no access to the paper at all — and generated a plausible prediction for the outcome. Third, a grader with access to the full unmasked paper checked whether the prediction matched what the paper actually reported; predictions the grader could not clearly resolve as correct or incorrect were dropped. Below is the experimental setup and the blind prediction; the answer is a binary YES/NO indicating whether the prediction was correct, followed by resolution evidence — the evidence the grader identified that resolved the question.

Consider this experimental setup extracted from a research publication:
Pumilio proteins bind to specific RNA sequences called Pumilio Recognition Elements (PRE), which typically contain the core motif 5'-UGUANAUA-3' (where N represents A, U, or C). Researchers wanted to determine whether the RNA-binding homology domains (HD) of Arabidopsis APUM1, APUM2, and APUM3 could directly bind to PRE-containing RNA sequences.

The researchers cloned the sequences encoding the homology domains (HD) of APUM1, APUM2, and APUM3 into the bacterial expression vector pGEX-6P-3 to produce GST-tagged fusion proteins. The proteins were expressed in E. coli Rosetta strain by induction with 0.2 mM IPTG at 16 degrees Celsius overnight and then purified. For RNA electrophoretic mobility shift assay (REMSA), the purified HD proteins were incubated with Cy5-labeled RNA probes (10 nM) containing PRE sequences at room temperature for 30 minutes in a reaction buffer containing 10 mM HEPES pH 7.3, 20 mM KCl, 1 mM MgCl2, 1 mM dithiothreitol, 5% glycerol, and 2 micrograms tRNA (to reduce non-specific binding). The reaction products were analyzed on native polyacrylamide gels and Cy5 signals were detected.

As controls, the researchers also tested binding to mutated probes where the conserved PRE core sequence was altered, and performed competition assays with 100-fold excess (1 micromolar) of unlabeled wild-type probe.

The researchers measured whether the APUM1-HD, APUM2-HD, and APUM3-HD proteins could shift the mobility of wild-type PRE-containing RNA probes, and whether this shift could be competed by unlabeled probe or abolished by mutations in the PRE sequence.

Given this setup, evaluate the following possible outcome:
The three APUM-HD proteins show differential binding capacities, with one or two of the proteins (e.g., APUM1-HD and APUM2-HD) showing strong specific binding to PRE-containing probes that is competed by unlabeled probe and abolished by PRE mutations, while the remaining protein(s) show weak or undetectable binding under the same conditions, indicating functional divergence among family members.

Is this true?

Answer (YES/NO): NO